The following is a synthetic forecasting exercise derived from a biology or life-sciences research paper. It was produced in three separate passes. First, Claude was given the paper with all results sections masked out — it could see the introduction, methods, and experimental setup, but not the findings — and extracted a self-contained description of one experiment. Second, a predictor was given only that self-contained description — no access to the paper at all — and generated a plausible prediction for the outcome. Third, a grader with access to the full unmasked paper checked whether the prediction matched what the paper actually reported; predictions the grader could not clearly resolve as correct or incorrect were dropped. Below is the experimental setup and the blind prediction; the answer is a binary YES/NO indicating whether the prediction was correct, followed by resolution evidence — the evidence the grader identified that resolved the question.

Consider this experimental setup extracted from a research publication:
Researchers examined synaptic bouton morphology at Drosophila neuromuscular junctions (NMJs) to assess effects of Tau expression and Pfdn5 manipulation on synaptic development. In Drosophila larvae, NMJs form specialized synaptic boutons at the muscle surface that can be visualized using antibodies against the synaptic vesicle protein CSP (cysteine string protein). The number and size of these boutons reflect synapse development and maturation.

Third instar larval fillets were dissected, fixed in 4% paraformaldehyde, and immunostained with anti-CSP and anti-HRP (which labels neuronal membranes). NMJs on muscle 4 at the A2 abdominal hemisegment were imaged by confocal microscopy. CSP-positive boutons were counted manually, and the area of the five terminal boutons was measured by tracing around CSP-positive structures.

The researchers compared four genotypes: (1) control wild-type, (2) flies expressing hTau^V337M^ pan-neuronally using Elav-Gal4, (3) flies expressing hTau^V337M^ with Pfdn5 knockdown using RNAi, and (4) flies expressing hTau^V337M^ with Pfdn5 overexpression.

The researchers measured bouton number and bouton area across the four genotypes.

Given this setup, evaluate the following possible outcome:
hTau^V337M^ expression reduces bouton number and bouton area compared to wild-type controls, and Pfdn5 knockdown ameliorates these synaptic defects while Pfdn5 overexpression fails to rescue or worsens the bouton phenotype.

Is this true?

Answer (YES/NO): NO